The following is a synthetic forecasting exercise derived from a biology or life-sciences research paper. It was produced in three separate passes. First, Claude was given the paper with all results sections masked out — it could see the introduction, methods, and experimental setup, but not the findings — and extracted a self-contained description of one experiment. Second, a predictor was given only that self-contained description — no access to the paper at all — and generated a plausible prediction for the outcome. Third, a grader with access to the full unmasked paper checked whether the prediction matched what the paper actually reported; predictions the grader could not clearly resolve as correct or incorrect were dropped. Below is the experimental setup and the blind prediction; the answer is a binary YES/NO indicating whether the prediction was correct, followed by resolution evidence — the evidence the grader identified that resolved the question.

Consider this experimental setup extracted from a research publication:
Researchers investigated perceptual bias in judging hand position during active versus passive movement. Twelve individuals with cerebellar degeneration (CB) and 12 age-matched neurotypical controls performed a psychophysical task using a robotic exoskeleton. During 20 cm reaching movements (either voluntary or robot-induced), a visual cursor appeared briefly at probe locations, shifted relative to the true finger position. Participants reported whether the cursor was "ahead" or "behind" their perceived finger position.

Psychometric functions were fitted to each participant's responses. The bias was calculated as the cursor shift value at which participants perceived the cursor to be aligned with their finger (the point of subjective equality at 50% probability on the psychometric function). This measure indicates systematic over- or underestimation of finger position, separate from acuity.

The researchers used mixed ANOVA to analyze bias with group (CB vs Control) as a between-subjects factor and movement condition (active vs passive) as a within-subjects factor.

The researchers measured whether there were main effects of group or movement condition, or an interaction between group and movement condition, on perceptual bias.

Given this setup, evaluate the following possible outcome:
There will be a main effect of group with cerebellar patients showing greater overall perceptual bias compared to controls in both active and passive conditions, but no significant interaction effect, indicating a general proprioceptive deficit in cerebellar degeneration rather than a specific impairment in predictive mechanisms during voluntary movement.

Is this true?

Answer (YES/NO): NO